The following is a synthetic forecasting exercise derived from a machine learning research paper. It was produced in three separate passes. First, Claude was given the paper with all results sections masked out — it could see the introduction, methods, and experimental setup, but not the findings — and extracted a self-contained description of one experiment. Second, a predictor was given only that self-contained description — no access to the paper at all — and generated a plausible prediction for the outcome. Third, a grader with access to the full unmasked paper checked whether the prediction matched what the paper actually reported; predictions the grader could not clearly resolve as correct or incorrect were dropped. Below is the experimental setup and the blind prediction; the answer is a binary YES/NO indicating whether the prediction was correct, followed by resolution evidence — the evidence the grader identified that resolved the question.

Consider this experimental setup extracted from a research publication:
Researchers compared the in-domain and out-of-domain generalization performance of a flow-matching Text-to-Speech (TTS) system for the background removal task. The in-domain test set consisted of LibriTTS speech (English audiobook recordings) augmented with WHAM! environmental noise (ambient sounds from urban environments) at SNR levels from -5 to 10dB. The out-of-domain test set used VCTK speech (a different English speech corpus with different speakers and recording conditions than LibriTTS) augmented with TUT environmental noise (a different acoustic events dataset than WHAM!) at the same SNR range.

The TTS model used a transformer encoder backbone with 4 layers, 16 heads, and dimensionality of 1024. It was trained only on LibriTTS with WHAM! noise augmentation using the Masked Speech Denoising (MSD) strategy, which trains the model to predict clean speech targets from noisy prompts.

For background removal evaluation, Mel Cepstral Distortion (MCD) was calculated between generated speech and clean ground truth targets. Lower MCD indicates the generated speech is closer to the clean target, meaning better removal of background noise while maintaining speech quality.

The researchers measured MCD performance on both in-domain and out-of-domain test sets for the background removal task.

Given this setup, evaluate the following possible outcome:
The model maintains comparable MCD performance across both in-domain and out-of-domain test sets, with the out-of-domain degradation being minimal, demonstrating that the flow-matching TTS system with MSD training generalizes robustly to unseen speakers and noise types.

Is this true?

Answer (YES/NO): NO